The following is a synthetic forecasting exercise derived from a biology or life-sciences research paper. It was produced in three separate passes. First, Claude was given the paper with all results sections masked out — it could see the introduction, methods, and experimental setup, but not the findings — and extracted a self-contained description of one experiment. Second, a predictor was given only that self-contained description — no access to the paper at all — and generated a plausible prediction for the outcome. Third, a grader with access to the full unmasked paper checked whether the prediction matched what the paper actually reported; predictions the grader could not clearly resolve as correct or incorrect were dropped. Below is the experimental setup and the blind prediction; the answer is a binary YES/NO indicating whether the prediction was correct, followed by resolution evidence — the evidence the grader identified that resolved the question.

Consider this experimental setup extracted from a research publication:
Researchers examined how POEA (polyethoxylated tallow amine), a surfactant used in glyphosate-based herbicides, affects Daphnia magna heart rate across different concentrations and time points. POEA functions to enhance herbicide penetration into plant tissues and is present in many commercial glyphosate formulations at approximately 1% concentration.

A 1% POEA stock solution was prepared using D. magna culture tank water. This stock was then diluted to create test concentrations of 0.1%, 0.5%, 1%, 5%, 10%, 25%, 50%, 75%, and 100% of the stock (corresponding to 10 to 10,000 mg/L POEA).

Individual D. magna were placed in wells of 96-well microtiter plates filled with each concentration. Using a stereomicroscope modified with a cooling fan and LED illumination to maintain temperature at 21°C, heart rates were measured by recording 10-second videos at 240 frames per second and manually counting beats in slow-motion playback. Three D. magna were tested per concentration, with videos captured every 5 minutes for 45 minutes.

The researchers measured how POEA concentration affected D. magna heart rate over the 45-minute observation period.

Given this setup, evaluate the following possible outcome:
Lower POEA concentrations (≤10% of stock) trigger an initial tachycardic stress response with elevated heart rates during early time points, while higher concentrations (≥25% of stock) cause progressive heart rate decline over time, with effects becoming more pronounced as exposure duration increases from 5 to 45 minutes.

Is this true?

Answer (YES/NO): NO